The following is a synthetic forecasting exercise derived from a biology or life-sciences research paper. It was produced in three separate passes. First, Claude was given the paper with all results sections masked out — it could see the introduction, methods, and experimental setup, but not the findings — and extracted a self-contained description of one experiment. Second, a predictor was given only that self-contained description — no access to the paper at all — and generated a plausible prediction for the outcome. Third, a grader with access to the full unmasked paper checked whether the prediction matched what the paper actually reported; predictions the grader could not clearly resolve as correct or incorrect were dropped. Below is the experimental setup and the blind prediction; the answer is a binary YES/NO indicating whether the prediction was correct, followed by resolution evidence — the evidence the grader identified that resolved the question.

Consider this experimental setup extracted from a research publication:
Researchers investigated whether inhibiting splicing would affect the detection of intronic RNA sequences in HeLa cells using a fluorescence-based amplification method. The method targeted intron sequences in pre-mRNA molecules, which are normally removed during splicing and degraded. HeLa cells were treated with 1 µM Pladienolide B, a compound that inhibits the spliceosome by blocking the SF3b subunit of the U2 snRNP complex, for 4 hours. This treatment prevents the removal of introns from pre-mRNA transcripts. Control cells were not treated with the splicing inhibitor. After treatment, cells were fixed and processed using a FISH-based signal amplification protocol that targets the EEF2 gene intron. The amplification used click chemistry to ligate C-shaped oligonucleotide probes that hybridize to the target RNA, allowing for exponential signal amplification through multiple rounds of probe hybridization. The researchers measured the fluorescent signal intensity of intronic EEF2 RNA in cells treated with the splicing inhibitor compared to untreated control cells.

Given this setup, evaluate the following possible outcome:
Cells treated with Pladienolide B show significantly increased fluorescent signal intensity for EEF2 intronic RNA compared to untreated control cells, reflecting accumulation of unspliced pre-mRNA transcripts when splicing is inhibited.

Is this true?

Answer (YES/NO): YES